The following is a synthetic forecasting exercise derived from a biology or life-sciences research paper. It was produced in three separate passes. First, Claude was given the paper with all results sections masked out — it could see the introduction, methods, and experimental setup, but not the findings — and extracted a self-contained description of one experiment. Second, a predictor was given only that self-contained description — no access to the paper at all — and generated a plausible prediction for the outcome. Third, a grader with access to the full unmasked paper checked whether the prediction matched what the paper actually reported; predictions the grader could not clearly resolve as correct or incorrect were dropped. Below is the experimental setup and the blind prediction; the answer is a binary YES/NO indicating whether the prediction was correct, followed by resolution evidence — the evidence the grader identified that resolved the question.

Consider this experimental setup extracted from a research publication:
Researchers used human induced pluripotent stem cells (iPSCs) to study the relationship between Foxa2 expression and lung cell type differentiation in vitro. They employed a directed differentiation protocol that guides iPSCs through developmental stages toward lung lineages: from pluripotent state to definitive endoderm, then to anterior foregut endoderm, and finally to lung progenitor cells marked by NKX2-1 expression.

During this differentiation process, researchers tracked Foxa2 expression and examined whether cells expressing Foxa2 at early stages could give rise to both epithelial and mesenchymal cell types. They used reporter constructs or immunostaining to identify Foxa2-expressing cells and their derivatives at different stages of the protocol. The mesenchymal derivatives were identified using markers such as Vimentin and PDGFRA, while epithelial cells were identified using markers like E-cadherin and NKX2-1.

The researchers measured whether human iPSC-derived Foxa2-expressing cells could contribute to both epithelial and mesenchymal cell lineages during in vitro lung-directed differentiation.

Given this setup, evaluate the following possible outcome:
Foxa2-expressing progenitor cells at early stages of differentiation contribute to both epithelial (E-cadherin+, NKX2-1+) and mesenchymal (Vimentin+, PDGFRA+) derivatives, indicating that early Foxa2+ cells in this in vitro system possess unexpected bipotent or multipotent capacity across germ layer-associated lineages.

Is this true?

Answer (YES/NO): YES